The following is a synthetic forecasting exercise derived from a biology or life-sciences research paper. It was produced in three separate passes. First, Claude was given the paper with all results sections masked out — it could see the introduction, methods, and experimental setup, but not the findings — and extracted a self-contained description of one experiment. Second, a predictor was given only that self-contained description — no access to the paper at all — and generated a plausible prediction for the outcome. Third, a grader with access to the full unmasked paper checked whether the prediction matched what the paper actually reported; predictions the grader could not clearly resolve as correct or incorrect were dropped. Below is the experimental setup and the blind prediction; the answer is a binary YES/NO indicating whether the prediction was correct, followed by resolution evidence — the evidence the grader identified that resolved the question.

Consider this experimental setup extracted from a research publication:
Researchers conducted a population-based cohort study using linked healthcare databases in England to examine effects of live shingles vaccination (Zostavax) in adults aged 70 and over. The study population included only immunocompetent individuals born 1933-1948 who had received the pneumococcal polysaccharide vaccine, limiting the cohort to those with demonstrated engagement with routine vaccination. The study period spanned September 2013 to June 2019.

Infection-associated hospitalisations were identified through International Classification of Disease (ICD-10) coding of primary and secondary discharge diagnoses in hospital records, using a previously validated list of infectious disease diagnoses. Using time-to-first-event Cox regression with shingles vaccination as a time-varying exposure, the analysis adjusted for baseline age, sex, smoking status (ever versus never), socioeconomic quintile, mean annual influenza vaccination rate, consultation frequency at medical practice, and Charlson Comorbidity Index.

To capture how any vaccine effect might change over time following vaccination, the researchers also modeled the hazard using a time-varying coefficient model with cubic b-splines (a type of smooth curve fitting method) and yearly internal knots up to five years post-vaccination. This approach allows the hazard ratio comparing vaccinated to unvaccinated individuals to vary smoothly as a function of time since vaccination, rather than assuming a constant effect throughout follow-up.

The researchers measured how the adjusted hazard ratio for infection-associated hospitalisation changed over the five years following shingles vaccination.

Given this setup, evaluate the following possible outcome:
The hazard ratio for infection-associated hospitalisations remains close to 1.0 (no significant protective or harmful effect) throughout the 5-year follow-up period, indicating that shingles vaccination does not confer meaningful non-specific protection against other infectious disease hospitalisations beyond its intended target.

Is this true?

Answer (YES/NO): NO